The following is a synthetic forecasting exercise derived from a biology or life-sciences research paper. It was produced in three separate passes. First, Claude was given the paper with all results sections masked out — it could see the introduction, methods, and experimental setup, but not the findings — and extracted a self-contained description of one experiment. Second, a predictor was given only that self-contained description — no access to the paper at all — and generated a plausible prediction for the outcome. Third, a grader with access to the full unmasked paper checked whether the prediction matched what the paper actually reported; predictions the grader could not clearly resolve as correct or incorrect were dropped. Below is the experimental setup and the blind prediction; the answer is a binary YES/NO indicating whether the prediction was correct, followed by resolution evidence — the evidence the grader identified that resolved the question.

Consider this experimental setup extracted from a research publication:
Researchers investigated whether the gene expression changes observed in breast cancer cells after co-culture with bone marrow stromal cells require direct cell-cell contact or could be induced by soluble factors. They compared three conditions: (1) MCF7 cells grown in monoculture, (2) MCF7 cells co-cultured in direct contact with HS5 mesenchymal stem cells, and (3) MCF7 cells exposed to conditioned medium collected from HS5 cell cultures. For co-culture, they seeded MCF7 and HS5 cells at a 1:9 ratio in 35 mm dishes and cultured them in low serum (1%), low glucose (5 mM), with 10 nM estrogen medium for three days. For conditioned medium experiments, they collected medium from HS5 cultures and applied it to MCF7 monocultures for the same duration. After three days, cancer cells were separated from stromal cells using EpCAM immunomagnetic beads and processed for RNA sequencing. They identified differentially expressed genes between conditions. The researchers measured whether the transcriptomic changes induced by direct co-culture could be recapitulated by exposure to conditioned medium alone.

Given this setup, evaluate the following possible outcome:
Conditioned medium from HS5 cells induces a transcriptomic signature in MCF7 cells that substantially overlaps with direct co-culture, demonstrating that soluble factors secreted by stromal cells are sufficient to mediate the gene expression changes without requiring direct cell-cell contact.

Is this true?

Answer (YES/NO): NO